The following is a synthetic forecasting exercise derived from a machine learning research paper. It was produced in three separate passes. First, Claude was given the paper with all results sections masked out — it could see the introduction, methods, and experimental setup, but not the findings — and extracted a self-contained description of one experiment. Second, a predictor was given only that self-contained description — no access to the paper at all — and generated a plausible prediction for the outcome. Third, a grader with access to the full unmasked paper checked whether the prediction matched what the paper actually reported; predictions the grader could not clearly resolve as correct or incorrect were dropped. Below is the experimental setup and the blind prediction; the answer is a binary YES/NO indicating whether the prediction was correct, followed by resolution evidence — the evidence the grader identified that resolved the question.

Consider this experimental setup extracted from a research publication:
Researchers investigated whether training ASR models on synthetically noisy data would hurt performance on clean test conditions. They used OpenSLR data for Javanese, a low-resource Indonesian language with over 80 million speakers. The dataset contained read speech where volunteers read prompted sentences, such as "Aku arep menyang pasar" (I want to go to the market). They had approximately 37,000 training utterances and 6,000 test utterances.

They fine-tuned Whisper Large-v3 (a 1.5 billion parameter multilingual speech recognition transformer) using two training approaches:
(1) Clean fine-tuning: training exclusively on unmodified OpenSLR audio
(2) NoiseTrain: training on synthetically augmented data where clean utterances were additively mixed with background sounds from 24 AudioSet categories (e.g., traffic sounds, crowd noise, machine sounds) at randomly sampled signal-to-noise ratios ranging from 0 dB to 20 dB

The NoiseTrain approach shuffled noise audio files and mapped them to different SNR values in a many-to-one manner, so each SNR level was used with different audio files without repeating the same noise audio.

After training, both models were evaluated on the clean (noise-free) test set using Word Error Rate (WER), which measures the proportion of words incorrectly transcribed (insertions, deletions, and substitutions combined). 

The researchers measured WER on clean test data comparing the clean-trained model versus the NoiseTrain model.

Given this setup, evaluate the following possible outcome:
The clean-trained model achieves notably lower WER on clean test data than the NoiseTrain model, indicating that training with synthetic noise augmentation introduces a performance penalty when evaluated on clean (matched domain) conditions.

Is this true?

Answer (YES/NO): NO